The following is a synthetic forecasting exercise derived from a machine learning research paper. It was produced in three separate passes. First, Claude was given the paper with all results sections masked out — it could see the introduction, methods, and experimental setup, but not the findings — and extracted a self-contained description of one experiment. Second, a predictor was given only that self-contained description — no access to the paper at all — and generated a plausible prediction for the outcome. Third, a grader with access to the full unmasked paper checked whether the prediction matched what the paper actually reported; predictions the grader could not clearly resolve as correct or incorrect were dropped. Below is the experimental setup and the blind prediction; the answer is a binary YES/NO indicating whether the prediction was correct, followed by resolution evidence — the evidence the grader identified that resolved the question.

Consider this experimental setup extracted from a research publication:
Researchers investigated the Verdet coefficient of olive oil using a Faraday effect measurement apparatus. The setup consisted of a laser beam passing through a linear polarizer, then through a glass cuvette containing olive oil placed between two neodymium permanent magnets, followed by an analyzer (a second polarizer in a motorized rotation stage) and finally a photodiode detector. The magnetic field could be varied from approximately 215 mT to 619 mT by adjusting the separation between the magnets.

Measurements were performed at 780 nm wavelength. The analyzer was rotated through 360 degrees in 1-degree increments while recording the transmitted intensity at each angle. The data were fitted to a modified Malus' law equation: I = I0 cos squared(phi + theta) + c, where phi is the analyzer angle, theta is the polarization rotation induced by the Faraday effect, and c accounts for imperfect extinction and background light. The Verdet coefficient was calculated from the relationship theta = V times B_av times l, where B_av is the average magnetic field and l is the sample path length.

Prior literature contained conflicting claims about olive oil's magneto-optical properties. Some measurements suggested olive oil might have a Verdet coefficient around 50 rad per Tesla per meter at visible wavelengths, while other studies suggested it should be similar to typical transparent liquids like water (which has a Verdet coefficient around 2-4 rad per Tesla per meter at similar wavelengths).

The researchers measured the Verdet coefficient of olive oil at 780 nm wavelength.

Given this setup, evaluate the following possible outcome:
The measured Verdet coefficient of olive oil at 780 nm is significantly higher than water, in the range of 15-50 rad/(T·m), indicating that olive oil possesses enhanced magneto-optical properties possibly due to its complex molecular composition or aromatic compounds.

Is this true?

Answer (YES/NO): NO